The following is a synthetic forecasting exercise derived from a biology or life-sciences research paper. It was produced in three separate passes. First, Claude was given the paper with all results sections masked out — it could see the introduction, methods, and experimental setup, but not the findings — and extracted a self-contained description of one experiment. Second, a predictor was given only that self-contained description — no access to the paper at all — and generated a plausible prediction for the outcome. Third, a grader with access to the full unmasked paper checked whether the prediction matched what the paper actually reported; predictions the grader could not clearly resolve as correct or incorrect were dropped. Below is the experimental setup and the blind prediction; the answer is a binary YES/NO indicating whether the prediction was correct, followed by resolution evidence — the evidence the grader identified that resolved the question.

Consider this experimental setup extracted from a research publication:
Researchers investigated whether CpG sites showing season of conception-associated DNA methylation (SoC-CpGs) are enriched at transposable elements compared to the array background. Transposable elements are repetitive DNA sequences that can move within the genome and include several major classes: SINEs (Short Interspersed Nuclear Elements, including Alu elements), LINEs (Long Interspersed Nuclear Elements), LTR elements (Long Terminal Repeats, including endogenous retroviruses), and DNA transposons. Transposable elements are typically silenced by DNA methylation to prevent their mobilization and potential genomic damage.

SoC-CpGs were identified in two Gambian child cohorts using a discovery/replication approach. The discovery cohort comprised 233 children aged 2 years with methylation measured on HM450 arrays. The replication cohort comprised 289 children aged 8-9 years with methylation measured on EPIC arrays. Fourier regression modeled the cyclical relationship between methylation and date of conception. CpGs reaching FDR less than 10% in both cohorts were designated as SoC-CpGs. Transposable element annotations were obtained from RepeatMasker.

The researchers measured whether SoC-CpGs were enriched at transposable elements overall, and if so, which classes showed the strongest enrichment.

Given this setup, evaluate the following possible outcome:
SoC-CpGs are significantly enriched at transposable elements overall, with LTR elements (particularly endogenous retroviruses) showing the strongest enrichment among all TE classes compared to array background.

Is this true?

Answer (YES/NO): YES